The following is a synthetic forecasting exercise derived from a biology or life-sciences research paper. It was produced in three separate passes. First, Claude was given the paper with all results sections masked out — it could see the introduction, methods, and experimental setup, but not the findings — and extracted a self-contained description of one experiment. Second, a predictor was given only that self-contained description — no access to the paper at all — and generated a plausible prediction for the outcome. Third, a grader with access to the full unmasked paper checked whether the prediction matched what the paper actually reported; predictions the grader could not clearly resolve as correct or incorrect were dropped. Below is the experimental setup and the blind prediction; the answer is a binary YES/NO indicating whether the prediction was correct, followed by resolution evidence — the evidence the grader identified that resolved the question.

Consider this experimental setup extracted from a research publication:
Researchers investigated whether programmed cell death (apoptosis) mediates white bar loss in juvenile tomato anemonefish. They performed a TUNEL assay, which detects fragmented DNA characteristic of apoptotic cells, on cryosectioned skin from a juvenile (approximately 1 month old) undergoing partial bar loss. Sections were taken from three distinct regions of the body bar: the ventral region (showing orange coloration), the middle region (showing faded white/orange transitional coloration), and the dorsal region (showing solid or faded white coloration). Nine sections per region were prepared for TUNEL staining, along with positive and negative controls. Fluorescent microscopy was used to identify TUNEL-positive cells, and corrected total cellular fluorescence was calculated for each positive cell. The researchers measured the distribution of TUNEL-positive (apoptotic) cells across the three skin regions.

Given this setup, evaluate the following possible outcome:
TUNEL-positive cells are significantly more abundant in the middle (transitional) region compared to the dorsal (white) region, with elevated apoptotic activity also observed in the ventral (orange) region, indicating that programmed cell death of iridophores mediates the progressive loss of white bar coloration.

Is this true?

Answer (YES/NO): NO